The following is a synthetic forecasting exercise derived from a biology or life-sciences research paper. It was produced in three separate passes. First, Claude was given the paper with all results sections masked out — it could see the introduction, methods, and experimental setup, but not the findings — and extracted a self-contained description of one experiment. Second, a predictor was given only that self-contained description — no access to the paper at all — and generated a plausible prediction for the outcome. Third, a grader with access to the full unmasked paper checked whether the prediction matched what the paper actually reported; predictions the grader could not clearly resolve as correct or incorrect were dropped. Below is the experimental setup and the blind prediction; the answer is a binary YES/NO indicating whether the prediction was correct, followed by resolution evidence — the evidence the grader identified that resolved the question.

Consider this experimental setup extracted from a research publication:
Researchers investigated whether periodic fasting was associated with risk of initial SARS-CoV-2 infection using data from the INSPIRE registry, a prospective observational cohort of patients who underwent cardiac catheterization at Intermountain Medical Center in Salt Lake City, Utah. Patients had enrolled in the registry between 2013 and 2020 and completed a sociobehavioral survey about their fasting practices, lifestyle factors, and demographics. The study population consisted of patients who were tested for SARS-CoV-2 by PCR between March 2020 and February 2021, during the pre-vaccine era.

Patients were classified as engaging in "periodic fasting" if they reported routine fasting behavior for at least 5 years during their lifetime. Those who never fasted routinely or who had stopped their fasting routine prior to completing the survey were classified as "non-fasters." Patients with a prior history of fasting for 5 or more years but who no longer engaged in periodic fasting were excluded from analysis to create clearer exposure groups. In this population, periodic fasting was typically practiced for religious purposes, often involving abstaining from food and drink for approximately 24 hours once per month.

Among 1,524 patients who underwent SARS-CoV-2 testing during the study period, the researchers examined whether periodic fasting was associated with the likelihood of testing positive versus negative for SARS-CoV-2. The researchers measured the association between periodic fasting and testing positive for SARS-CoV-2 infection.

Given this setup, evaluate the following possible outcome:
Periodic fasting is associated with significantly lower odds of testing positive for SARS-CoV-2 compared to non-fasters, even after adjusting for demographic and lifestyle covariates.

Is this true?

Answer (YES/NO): NO